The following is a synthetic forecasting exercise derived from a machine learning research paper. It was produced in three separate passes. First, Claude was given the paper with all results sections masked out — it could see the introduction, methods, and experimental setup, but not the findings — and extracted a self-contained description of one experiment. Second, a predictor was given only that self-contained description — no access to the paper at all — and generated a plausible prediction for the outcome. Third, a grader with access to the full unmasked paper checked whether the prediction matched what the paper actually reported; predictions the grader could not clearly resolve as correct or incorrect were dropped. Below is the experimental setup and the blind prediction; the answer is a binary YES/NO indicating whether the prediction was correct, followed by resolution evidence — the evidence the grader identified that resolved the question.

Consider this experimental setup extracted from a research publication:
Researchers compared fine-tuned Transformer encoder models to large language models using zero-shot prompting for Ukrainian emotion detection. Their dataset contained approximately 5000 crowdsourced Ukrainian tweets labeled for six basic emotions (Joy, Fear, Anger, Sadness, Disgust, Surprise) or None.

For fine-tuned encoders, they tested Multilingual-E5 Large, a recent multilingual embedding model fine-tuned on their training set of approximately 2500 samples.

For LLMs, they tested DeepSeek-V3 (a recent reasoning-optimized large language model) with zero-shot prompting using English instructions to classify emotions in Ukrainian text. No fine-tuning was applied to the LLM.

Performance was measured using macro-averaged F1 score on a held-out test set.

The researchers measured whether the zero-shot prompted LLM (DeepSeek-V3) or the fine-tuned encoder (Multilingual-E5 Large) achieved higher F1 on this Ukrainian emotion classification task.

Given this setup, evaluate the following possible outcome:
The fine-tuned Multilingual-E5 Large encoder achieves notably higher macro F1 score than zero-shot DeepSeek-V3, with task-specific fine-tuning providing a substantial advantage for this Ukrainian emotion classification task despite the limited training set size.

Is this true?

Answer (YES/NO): NO